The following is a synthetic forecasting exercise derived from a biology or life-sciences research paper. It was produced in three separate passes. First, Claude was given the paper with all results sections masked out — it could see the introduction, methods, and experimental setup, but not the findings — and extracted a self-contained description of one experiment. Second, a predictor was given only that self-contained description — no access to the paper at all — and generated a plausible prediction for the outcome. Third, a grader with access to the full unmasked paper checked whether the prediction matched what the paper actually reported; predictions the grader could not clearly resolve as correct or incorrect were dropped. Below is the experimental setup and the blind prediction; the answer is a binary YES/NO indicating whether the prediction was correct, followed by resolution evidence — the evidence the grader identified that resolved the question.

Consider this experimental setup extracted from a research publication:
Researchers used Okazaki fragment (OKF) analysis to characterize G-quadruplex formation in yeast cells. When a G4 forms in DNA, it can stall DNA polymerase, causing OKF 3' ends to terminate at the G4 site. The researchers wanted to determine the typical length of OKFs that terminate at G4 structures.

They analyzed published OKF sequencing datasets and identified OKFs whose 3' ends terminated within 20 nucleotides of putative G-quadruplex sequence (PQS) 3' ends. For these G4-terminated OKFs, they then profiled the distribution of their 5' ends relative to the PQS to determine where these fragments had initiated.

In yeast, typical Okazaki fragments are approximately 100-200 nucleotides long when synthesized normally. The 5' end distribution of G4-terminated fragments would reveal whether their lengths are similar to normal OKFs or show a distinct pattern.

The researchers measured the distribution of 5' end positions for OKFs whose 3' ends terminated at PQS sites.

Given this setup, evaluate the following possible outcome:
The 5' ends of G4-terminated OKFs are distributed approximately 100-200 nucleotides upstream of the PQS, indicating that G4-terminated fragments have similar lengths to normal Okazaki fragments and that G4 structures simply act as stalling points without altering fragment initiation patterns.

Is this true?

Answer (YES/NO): NO